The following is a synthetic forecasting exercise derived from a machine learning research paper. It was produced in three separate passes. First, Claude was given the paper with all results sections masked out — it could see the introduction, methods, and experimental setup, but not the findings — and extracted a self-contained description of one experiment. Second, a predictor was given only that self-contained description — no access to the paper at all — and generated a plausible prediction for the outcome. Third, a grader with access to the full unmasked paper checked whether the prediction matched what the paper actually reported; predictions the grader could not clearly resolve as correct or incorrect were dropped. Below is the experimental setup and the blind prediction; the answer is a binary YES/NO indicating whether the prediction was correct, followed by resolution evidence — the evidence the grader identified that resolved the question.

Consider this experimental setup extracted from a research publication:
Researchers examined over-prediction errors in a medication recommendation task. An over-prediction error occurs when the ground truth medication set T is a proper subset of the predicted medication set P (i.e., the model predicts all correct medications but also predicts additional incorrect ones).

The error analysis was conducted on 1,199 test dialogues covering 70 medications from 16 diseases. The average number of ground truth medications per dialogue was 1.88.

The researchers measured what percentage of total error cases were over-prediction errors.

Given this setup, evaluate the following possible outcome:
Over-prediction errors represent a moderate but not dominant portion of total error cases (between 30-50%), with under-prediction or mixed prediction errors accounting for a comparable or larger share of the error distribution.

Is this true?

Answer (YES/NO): NO